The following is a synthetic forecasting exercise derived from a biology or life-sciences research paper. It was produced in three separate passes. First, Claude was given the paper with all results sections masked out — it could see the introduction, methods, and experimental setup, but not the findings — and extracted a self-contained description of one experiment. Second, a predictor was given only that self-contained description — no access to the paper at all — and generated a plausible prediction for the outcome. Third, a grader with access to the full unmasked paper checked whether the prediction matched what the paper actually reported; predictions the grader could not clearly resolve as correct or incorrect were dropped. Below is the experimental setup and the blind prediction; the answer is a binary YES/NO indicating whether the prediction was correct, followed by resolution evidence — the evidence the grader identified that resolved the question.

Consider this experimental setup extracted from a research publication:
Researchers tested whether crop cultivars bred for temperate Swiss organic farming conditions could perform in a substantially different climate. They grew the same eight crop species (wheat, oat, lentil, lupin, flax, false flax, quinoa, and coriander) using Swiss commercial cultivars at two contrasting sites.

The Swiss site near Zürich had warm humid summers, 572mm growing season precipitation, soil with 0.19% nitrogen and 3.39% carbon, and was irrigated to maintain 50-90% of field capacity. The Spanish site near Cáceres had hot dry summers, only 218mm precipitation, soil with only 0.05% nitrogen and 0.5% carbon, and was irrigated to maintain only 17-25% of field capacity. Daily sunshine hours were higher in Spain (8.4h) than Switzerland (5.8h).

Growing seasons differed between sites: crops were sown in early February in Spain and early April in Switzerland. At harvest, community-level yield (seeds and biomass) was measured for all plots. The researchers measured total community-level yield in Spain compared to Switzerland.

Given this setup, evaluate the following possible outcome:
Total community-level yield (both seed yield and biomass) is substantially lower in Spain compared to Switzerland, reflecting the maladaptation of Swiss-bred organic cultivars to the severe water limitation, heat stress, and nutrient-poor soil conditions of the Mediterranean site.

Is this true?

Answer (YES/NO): YES